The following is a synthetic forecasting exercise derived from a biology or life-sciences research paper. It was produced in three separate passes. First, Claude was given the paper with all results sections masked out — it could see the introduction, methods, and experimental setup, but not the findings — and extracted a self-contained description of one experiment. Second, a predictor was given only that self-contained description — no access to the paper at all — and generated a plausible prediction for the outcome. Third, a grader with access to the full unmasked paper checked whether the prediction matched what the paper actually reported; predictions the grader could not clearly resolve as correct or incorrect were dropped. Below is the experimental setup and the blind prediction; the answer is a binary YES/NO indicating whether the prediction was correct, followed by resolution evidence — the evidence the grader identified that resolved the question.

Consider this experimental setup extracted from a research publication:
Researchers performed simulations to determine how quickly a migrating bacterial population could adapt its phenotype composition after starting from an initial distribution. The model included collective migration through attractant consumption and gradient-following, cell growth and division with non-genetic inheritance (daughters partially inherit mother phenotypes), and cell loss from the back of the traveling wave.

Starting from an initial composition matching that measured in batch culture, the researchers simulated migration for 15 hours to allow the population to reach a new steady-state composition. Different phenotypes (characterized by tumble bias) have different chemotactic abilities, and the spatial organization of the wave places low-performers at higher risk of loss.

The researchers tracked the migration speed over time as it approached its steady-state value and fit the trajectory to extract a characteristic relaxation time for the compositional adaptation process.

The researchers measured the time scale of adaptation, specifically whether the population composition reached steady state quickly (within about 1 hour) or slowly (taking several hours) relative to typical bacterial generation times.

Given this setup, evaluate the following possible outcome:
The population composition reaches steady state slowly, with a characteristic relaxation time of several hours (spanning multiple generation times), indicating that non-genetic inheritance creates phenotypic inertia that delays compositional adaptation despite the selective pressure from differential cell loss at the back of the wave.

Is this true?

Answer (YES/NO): YES